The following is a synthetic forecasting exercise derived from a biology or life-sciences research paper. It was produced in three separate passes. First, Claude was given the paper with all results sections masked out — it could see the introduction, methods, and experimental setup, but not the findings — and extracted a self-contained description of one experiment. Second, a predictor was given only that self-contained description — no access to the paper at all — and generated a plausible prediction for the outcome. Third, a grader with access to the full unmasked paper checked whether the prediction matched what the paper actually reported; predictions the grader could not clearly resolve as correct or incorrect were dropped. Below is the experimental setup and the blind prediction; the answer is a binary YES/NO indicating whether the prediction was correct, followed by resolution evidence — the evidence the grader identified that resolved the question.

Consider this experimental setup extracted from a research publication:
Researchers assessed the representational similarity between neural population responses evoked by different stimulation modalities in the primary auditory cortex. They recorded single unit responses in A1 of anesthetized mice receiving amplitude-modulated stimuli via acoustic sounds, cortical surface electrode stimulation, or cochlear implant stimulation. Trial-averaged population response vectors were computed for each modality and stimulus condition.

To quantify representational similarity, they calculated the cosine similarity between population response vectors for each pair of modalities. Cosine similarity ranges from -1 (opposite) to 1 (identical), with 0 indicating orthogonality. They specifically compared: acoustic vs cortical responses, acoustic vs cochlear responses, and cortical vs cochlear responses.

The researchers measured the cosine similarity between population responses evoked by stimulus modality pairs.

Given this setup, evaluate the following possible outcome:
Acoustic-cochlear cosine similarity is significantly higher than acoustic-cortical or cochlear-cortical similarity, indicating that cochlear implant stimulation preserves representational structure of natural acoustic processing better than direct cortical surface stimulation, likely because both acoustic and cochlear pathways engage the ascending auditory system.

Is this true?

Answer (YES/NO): NO